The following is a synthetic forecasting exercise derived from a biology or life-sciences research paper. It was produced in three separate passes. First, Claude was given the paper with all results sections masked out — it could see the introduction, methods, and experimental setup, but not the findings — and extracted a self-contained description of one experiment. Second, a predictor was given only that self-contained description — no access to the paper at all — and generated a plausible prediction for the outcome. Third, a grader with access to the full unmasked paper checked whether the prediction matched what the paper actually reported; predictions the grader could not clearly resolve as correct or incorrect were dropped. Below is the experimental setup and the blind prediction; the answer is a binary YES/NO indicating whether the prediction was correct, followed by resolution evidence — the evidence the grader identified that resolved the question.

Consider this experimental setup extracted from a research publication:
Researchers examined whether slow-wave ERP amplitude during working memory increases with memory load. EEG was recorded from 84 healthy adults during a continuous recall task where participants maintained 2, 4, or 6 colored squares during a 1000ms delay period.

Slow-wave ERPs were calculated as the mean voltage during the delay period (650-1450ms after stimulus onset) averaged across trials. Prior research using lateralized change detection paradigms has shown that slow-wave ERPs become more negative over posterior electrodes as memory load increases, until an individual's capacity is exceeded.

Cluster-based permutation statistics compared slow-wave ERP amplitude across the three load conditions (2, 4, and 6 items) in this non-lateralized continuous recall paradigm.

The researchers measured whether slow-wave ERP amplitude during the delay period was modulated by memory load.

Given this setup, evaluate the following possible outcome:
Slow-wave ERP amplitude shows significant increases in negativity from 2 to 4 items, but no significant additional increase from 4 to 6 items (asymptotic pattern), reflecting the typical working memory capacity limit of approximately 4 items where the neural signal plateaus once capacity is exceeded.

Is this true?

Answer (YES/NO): YES